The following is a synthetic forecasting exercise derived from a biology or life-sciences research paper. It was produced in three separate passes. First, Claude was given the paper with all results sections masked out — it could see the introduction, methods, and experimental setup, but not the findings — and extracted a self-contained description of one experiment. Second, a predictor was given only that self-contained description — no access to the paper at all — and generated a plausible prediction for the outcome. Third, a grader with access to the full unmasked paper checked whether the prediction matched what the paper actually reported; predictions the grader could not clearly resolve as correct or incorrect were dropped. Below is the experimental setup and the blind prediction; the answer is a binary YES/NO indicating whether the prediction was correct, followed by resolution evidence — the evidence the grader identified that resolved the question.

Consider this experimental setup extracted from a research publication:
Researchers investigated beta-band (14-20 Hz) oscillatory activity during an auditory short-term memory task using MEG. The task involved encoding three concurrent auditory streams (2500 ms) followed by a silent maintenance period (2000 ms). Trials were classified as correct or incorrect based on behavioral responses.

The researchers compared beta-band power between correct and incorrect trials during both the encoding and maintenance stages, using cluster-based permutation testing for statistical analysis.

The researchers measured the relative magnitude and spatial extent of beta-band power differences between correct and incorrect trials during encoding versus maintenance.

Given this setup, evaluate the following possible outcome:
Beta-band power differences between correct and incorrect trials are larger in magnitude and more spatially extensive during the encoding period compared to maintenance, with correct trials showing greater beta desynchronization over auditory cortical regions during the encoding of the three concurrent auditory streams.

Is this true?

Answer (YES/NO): NO